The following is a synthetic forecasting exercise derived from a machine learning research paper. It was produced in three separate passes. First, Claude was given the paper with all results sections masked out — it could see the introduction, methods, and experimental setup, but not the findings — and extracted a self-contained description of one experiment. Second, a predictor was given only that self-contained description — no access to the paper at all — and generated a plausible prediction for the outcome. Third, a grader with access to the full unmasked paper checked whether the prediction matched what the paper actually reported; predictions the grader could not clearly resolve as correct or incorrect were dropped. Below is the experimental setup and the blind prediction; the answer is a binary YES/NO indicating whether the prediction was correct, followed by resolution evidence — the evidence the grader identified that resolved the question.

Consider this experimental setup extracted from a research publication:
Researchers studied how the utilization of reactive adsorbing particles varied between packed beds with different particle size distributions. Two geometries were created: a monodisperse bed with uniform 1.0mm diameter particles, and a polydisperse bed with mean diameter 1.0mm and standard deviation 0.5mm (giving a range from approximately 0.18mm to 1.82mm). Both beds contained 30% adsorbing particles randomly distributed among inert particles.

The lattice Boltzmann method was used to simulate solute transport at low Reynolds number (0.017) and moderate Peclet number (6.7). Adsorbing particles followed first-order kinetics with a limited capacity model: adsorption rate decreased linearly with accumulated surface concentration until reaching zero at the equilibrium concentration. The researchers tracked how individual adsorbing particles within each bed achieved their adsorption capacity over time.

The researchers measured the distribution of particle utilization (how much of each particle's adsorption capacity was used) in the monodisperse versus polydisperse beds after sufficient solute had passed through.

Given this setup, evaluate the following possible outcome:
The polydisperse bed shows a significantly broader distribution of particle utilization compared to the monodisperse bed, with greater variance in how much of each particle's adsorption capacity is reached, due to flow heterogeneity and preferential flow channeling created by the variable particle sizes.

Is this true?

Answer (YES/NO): NO